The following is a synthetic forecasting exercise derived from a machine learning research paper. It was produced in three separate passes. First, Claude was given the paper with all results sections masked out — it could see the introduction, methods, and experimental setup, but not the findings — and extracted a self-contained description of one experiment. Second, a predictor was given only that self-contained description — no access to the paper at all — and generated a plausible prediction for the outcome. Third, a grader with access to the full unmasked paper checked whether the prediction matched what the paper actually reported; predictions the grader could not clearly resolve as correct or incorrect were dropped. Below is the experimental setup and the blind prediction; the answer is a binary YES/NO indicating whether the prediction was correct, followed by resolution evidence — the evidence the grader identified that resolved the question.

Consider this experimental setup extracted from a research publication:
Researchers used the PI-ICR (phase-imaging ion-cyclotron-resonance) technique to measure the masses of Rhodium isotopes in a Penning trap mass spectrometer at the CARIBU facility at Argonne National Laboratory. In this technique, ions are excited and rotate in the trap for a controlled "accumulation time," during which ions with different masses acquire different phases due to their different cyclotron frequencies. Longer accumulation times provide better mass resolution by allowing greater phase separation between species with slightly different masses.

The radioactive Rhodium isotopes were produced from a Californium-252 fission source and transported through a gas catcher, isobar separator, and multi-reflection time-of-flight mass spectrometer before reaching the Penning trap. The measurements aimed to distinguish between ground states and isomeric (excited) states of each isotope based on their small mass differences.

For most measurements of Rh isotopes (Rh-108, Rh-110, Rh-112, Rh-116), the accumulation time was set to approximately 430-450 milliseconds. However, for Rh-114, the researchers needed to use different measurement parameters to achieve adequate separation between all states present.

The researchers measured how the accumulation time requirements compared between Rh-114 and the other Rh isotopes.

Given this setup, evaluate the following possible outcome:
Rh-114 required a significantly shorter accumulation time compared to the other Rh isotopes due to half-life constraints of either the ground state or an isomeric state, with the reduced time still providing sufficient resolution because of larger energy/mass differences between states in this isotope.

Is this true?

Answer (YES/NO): NO